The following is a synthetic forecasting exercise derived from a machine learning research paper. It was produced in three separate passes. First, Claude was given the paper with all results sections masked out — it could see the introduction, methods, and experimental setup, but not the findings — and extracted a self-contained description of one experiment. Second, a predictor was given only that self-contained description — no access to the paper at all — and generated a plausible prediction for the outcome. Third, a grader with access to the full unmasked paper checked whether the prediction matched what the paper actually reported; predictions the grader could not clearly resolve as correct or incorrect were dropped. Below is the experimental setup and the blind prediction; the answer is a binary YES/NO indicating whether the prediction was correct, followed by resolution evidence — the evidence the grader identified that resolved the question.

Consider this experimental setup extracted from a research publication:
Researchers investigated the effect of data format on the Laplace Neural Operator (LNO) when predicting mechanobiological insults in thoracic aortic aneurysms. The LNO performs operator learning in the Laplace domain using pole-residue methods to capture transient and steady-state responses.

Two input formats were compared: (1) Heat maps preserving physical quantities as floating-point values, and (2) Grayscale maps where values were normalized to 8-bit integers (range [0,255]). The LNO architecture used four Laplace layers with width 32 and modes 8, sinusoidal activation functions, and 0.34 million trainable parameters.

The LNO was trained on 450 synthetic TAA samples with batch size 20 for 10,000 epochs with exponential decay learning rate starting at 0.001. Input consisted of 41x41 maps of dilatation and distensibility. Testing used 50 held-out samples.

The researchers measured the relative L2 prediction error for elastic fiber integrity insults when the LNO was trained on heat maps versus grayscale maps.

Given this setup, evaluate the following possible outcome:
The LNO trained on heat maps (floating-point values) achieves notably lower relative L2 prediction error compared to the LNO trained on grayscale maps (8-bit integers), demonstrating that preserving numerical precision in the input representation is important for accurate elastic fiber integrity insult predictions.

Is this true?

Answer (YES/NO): NO